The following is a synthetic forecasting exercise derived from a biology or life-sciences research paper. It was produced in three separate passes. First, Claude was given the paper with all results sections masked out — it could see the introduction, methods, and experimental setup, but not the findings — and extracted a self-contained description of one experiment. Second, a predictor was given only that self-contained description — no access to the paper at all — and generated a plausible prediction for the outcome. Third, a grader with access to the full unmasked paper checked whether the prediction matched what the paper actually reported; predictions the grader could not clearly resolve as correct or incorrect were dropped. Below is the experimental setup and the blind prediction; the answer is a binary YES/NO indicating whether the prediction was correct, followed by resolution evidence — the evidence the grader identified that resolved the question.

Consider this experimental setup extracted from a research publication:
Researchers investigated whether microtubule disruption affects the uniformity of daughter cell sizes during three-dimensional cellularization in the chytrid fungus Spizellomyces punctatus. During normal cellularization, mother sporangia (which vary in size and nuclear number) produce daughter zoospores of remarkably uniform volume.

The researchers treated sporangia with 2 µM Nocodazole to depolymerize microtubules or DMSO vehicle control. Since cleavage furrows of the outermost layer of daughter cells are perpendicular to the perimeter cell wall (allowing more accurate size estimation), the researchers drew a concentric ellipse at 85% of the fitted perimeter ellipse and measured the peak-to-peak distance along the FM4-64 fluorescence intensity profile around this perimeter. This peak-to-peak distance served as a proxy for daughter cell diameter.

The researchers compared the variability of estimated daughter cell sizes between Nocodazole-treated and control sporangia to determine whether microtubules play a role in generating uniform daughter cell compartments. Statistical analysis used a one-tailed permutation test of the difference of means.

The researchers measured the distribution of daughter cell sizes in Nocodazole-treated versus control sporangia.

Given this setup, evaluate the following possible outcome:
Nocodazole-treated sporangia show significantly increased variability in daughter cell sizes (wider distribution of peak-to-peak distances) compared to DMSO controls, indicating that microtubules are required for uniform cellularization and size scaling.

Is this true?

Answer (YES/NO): YES